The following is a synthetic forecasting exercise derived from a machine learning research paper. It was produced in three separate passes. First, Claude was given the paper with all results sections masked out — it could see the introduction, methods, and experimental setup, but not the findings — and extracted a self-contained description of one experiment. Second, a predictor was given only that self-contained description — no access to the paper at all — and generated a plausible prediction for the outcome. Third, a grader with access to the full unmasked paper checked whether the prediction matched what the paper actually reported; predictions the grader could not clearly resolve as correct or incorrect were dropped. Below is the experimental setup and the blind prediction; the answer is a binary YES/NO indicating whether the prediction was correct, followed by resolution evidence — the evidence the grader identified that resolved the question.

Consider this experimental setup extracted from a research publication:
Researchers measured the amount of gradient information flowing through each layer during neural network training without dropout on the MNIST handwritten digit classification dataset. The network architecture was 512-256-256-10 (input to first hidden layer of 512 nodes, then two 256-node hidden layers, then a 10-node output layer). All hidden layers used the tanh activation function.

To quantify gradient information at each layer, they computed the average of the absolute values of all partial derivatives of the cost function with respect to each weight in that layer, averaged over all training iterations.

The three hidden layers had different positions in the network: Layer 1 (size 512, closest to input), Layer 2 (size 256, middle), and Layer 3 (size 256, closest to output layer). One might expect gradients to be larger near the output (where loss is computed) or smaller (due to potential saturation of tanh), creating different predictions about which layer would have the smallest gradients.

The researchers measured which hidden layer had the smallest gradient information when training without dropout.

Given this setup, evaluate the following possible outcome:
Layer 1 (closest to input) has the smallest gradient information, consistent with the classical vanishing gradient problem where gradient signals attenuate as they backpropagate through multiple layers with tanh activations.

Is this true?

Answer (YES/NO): NO